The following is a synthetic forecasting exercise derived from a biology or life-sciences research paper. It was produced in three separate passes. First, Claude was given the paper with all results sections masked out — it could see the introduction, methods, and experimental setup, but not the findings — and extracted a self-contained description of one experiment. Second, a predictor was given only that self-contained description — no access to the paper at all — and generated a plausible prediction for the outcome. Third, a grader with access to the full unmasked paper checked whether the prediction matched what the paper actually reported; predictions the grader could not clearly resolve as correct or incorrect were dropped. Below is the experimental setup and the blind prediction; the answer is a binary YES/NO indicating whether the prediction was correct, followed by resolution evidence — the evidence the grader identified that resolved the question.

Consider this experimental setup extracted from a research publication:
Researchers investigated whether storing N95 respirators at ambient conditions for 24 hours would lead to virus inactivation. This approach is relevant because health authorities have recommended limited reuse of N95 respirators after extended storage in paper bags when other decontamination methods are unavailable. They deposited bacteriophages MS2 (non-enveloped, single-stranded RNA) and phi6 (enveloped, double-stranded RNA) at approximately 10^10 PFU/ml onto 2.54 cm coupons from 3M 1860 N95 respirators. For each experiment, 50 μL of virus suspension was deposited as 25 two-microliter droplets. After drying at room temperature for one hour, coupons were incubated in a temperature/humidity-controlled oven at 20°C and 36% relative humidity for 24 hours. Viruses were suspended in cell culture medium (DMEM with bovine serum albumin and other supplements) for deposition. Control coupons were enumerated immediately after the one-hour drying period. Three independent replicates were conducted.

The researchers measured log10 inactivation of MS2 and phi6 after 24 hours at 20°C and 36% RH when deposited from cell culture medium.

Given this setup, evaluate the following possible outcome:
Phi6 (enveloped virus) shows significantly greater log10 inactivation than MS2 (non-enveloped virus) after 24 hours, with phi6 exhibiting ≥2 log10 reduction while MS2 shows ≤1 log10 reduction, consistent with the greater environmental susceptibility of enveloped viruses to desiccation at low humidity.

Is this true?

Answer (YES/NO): NO